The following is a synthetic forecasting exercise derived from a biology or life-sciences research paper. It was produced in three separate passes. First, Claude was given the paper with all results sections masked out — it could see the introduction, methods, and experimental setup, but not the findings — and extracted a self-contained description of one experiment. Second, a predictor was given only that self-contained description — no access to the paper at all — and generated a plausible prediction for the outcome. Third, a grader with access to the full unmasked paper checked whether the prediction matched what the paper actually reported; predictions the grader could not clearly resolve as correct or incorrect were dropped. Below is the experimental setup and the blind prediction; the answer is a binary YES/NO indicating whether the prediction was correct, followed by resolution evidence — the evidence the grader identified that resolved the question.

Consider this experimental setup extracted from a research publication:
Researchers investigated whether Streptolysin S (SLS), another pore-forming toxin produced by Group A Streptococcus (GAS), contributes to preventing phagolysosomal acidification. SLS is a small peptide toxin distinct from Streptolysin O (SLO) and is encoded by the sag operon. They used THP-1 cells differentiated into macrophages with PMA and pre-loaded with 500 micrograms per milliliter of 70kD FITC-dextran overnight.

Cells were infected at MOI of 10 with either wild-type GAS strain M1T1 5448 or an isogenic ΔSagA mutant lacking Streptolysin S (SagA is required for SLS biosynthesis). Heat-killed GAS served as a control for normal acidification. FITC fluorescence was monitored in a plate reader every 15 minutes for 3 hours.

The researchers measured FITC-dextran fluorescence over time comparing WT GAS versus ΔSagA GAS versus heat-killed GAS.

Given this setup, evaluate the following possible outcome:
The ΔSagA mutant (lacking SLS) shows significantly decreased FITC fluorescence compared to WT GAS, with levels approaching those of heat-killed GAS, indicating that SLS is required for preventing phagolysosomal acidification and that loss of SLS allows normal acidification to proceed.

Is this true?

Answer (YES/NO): NO